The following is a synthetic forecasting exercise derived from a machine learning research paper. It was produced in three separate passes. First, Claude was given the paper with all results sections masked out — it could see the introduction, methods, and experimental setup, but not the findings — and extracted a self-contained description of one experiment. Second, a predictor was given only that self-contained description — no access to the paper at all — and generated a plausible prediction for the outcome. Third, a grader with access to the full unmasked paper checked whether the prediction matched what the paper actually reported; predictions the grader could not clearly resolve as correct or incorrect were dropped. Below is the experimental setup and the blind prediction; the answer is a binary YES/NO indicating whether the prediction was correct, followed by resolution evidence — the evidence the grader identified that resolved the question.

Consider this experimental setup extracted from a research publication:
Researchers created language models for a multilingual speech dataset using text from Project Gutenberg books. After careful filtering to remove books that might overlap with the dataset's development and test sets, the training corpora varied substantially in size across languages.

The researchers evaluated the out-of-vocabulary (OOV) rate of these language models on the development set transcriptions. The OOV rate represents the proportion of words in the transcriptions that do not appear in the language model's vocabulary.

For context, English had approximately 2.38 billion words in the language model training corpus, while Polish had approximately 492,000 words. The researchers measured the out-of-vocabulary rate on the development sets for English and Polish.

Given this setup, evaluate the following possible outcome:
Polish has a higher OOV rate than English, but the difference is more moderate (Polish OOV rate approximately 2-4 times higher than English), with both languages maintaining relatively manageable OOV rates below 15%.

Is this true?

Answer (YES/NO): NO